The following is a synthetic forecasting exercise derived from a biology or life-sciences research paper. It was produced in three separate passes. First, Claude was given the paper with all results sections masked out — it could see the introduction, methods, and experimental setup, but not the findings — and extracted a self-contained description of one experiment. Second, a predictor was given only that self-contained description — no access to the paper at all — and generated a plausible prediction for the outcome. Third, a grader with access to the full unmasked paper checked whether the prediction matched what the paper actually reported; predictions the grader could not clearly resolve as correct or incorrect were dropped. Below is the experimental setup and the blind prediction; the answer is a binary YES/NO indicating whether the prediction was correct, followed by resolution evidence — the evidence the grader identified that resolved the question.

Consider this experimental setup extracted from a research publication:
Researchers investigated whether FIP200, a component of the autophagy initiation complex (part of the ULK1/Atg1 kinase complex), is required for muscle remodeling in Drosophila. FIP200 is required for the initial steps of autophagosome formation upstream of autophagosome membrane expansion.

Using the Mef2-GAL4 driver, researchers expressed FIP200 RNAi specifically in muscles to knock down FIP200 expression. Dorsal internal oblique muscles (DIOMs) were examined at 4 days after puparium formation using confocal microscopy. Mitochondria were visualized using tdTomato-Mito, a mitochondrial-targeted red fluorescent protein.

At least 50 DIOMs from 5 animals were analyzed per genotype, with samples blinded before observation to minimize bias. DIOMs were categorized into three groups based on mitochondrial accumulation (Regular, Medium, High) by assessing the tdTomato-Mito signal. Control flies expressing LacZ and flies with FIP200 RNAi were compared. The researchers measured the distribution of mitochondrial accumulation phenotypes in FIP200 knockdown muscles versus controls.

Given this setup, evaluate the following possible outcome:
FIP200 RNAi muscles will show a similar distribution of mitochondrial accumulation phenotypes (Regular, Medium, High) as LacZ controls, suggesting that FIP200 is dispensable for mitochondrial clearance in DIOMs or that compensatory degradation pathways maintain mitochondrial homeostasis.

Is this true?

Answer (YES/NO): NO